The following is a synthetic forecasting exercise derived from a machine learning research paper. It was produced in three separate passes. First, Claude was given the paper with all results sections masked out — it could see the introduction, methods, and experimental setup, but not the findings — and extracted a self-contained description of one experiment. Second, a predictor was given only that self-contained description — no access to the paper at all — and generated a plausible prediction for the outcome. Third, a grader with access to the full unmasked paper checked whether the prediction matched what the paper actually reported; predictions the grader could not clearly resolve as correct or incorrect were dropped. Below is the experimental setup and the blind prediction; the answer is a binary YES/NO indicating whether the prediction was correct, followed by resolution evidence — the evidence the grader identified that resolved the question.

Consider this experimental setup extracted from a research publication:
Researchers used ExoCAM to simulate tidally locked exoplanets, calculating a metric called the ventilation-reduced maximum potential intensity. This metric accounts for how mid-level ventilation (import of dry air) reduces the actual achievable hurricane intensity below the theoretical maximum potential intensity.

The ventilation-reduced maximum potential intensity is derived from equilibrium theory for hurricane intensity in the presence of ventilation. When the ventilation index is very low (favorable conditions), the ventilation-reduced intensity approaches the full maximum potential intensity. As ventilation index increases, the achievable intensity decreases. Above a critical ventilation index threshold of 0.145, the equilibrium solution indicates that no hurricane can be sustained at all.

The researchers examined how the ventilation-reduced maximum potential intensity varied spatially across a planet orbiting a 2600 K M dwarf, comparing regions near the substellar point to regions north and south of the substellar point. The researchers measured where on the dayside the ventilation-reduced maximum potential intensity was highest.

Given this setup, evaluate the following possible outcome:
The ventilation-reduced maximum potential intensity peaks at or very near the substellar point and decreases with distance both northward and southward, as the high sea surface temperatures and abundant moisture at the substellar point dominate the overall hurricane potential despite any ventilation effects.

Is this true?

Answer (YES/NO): NO